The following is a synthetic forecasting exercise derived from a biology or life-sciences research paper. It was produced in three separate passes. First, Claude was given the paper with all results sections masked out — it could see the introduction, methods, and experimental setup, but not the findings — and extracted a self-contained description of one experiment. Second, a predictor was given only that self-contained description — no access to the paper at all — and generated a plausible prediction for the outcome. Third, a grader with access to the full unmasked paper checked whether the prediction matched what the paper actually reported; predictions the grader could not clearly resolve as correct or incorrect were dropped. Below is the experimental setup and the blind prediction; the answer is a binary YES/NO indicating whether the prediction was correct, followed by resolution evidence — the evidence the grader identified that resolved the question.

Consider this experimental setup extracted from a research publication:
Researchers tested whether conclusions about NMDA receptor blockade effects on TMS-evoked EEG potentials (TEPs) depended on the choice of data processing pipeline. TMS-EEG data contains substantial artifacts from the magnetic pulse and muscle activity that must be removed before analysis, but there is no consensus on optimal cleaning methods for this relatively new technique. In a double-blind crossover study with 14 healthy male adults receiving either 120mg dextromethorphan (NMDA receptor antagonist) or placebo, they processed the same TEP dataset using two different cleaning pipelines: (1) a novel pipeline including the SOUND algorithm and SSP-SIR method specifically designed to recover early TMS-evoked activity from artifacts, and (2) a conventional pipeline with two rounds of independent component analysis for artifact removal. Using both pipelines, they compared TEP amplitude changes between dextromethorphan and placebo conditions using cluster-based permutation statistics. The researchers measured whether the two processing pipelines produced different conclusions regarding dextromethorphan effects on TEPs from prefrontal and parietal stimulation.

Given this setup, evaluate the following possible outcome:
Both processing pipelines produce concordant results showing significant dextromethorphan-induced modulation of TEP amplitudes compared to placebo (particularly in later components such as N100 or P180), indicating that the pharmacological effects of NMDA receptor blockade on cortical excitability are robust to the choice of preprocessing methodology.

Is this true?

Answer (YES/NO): NO